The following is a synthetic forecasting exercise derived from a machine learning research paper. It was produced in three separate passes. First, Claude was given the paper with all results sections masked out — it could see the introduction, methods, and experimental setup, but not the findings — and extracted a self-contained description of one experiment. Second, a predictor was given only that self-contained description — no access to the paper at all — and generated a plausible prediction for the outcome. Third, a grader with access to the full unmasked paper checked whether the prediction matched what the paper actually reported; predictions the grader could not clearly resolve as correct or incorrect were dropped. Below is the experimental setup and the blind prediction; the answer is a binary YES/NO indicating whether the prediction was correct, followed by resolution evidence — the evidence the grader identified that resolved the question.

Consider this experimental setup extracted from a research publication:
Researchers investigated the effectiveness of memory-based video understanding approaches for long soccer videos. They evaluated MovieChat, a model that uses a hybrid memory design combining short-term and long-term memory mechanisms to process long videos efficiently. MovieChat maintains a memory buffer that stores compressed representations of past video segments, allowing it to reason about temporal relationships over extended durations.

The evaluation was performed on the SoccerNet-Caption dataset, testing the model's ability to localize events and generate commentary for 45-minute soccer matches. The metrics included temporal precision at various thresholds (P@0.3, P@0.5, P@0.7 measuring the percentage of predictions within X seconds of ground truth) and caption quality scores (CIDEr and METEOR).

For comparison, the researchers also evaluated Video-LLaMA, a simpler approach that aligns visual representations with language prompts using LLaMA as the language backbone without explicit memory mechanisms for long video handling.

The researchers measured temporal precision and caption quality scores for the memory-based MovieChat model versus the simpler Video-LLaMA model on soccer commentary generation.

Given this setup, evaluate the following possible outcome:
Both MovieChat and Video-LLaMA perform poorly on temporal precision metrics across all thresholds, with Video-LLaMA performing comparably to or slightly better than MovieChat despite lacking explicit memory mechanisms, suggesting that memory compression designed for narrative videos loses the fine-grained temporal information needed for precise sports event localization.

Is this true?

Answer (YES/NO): NO